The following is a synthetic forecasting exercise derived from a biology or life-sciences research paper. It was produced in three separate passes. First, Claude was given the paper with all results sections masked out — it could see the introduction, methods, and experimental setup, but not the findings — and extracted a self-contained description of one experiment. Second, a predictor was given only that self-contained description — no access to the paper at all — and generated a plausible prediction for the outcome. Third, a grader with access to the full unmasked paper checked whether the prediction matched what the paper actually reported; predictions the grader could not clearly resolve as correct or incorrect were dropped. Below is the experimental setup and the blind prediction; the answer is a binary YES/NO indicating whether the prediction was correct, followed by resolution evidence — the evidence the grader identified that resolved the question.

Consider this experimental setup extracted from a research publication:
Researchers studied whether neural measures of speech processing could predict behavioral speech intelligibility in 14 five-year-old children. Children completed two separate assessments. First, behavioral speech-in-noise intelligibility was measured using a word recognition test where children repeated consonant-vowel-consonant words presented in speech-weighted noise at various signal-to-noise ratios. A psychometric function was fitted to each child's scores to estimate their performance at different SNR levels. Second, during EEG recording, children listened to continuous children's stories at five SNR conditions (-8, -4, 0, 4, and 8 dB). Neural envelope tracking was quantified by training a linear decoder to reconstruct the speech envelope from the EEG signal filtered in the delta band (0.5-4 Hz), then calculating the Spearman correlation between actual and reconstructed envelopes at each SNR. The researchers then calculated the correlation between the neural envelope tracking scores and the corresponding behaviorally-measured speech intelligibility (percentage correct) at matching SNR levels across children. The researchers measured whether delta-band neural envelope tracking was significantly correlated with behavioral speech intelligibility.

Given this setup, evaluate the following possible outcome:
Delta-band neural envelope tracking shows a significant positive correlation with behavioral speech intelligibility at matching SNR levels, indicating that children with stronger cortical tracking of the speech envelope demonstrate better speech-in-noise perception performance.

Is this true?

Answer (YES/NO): YES